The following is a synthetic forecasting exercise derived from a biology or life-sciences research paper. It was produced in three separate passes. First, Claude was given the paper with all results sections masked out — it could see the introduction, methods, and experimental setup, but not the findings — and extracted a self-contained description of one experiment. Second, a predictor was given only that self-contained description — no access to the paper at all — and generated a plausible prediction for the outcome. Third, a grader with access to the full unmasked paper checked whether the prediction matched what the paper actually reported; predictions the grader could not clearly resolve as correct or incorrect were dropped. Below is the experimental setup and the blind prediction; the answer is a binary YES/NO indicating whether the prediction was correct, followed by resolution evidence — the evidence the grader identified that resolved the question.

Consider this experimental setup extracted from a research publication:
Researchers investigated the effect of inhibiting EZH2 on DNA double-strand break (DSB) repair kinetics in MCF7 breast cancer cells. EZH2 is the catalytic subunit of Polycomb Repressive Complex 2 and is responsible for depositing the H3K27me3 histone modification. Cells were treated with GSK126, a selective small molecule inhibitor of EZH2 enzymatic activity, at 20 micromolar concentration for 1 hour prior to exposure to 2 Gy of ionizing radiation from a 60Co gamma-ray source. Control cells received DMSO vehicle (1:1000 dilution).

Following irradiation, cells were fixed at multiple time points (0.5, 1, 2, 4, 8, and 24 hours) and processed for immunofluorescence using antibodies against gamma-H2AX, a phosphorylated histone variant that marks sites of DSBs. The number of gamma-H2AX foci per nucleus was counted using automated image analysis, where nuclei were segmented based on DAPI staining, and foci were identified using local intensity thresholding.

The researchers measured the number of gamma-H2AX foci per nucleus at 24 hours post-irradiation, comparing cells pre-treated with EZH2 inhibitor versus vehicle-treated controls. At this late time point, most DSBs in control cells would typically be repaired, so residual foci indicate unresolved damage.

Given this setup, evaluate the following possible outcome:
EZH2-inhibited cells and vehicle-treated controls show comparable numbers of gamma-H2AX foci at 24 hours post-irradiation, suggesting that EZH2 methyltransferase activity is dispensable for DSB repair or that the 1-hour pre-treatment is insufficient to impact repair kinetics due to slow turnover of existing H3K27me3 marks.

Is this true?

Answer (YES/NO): NO